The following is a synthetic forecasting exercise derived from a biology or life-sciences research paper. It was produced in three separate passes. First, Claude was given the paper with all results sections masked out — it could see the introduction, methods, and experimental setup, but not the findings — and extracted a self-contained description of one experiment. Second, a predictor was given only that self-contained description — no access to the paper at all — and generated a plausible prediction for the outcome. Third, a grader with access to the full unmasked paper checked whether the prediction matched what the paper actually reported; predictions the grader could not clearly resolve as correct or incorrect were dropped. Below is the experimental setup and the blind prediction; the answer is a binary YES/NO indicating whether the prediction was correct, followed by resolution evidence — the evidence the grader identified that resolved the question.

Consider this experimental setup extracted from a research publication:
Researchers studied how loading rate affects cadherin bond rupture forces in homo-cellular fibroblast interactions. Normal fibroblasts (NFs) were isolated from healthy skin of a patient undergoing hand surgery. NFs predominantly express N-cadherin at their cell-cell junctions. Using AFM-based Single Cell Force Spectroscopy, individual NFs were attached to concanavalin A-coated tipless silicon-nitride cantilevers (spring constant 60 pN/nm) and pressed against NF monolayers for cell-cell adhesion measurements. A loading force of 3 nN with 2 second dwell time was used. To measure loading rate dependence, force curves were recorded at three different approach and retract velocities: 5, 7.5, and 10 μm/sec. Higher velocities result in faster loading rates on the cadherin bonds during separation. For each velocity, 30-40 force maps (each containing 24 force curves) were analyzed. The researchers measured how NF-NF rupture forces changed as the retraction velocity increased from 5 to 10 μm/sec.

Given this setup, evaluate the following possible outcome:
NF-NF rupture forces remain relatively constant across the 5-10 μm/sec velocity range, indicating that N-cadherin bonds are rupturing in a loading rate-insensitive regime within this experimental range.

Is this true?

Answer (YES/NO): NO